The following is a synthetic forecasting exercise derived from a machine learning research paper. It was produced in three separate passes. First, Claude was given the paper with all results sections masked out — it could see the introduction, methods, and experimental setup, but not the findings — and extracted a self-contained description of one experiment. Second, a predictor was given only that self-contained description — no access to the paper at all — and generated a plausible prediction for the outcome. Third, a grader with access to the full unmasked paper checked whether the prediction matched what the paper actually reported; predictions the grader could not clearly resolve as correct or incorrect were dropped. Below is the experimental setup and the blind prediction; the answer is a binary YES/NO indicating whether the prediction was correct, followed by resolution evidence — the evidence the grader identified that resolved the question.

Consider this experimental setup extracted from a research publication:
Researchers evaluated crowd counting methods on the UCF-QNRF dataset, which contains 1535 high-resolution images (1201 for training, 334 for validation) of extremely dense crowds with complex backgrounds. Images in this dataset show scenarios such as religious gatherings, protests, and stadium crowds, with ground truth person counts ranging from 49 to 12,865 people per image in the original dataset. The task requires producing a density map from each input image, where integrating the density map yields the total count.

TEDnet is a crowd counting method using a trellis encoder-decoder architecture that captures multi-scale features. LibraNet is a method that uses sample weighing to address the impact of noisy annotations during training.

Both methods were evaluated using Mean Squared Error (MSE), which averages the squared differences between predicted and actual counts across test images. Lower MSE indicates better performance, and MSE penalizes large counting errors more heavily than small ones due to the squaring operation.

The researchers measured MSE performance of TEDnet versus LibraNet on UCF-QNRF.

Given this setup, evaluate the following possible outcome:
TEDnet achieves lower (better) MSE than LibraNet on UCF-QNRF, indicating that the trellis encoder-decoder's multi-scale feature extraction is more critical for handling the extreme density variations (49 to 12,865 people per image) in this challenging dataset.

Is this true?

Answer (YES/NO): NO